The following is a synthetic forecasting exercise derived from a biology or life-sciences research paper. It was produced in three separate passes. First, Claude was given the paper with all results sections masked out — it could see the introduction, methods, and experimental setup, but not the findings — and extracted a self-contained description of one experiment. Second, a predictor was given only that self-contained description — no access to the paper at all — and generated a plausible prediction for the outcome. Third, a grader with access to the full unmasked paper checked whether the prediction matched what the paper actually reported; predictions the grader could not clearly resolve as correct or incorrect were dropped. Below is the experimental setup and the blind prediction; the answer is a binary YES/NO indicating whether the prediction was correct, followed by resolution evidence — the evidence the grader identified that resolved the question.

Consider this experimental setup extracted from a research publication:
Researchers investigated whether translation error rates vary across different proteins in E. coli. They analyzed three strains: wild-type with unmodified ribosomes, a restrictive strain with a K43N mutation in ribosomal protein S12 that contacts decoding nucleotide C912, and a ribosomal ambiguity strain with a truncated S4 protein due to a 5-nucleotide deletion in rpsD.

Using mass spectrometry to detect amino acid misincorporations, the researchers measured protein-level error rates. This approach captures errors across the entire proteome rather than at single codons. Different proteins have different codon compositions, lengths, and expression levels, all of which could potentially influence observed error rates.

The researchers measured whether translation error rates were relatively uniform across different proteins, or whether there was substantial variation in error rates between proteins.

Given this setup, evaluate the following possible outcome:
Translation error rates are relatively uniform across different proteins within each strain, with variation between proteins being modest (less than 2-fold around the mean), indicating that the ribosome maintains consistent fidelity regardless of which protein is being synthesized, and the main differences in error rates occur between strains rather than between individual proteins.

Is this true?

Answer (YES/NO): NO